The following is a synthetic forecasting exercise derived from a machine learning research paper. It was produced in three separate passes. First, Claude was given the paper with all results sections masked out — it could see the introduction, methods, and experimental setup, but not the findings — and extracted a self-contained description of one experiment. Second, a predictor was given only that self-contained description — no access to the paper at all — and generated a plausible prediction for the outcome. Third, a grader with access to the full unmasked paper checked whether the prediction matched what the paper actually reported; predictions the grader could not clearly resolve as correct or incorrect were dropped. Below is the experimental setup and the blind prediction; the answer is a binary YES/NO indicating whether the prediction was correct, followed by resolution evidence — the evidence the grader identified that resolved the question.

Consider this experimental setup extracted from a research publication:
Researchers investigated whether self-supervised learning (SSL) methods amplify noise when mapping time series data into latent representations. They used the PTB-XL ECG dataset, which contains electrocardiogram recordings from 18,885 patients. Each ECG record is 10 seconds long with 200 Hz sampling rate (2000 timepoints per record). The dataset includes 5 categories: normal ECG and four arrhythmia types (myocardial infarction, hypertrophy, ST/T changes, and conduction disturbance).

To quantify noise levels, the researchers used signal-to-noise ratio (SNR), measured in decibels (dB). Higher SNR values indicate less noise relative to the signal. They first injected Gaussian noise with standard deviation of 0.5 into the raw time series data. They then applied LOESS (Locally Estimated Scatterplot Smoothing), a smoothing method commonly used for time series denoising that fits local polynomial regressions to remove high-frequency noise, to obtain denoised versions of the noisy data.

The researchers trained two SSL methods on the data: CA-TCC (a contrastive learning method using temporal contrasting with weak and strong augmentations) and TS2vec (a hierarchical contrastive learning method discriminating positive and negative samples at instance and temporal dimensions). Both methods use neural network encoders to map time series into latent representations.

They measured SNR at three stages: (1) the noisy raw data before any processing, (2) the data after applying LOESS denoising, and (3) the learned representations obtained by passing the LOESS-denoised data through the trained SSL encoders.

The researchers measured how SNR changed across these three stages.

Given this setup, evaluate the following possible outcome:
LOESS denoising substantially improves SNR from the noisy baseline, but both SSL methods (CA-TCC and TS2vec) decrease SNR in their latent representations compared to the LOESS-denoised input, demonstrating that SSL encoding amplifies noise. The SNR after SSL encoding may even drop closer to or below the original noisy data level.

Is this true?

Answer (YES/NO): YES